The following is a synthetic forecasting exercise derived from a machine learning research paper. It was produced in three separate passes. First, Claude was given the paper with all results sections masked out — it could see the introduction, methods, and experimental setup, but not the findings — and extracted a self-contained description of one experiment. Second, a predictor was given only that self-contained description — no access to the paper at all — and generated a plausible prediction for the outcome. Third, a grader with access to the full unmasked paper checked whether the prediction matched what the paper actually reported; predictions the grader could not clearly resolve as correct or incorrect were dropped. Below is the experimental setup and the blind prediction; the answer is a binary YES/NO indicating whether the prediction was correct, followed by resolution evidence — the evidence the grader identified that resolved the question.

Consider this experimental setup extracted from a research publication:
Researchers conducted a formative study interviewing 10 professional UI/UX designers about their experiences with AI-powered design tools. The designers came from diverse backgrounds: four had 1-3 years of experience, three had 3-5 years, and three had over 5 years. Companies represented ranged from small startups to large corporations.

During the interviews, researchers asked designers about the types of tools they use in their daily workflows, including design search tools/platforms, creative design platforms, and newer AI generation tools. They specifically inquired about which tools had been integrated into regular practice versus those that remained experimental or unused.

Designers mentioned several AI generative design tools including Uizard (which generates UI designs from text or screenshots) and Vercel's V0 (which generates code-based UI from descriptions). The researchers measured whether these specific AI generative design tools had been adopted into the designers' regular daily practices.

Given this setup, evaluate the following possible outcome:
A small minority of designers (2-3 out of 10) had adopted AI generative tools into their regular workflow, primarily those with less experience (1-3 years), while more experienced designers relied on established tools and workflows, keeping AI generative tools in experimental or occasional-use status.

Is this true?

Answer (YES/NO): NO